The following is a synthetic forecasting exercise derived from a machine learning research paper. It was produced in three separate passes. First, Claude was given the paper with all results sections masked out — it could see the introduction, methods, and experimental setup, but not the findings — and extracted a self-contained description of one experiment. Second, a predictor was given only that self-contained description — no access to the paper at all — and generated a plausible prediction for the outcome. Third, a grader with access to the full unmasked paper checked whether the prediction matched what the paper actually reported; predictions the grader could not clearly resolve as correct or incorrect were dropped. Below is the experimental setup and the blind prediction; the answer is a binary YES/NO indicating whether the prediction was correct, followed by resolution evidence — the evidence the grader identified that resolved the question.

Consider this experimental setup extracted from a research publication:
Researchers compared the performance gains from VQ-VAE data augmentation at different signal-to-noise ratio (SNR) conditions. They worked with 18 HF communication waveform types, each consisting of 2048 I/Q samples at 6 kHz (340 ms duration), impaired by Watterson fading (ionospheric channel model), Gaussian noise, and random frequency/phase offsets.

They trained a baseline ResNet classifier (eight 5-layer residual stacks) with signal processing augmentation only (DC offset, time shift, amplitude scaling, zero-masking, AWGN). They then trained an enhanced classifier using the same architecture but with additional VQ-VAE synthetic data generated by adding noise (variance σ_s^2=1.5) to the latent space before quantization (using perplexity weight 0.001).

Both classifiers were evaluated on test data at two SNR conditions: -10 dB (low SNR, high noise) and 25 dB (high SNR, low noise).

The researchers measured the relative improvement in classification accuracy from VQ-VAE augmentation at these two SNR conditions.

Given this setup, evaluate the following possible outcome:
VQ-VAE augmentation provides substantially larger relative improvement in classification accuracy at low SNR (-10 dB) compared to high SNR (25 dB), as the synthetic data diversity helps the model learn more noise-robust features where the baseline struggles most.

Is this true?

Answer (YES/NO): YES